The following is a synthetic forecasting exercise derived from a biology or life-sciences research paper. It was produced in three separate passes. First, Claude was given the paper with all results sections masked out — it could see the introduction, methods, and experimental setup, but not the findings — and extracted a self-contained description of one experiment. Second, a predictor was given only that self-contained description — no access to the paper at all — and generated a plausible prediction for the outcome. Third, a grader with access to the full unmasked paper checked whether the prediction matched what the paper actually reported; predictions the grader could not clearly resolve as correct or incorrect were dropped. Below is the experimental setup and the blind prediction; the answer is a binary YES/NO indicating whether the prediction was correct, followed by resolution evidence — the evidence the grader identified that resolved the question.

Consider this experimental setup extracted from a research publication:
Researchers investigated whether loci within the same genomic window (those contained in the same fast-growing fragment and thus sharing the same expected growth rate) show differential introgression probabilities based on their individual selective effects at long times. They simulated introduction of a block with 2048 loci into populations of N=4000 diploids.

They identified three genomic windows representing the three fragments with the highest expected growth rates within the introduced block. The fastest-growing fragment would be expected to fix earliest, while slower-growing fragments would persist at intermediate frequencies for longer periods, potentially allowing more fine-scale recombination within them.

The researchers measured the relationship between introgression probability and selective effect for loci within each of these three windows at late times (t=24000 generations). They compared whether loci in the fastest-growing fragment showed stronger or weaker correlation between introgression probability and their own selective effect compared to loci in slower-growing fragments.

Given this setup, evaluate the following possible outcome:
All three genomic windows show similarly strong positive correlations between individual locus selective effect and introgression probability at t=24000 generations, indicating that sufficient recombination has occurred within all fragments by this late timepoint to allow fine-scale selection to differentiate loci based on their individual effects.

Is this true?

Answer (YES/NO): NO